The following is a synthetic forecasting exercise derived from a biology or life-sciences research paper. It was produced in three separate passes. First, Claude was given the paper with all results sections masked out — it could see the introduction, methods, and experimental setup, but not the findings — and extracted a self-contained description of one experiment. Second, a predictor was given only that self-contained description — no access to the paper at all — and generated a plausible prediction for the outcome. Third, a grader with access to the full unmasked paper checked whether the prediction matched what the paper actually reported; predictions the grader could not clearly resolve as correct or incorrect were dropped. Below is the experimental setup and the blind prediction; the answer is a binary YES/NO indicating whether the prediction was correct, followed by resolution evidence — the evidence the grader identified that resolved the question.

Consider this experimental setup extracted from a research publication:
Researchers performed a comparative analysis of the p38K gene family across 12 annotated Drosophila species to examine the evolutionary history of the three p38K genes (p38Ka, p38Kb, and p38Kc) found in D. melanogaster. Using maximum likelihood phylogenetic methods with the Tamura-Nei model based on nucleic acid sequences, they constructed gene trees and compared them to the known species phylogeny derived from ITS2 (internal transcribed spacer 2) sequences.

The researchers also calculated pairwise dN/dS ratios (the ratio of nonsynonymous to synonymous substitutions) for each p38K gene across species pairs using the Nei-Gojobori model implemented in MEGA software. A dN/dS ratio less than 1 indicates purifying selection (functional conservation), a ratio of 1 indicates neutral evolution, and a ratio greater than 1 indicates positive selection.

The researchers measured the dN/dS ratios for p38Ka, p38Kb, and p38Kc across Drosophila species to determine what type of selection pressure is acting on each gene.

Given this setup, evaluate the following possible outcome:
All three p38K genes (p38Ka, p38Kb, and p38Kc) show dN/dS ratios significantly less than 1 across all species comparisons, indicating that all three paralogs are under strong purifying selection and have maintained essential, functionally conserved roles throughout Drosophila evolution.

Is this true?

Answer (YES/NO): NO